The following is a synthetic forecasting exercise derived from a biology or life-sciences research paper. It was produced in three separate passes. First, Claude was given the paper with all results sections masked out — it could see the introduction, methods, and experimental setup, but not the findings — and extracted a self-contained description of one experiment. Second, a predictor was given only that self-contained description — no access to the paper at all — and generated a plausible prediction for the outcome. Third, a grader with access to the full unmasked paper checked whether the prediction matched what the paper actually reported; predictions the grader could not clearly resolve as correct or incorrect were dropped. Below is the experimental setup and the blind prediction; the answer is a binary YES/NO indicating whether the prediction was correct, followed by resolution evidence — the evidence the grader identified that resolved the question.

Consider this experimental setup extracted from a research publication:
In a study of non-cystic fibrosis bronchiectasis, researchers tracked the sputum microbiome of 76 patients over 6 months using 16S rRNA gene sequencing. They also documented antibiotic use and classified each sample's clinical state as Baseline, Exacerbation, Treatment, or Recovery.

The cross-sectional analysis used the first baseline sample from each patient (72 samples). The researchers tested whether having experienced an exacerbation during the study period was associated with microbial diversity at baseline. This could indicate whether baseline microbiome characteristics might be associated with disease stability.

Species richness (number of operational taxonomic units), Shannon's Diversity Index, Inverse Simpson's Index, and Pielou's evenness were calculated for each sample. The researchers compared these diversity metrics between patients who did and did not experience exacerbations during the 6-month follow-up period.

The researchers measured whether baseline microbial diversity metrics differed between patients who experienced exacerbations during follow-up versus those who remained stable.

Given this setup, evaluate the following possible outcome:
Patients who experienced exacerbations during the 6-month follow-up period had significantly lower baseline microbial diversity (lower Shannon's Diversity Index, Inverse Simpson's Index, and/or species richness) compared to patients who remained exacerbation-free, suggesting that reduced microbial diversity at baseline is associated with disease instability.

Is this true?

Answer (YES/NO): NO